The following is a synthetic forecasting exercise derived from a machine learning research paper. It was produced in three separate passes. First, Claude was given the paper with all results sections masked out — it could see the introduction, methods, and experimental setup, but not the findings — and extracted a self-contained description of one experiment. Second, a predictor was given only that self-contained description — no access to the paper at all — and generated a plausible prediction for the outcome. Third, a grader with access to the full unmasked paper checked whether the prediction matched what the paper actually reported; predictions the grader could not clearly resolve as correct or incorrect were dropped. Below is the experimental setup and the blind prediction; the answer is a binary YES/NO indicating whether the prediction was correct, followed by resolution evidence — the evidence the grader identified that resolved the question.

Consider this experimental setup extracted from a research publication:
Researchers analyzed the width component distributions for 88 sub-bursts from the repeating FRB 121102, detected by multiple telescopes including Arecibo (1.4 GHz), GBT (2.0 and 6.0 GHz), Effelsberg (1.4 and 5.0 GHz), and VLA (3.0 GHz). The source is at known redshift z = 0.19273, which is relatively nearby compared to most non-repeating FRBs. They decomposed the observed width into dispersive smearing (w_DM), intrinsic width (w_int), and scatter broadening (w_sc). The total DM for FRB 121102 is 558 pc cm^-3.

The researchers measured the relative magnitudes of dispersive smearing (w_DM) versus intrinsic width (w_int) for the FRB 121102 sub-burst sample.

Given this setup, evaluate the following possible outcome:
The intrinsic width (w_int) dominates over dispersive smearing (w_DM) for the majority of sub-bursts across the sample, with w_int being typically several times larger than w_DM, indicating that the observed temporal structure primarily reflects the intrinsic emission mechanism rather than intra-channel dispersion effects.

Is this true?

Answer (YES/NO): YES